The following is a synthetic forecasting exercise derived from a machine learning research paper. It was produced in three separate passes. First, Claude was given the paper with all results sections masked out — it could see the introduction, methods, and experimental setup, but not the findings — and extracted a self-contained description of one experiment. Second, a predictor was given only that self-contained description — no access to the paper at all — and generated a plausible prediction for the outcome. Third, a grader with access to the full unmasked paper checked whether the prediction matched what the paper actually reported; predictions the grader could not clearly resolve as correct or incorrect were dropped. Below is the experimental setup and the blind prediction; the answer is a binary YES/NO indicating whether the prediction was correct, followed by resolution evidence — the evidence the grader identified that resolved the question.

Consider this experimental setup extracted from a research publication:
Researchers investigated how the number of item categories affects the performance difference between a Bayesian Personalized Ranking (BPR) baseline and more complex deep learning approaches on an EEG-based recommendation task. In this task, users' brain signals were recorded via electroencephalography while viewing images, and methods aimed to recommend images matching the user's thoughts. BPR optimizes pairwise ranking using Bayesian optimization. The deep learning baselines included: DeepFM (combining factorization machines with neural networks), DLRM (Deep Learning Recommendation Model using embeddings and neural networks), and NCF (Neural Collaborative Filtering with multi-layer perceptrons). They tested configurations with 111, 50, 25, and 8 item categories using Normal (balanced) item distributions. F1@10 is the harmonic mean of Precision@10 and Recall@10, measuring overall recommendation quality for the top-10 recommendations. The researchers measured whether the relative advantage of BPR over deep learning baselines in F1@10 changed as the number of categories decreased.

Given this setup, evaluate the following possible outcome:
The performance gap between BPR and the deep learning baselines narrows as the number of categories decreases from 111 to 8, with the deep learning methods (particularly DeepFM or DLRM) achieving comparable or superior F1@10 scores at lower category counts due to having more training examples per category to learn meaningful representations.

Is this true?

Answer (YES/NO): NO